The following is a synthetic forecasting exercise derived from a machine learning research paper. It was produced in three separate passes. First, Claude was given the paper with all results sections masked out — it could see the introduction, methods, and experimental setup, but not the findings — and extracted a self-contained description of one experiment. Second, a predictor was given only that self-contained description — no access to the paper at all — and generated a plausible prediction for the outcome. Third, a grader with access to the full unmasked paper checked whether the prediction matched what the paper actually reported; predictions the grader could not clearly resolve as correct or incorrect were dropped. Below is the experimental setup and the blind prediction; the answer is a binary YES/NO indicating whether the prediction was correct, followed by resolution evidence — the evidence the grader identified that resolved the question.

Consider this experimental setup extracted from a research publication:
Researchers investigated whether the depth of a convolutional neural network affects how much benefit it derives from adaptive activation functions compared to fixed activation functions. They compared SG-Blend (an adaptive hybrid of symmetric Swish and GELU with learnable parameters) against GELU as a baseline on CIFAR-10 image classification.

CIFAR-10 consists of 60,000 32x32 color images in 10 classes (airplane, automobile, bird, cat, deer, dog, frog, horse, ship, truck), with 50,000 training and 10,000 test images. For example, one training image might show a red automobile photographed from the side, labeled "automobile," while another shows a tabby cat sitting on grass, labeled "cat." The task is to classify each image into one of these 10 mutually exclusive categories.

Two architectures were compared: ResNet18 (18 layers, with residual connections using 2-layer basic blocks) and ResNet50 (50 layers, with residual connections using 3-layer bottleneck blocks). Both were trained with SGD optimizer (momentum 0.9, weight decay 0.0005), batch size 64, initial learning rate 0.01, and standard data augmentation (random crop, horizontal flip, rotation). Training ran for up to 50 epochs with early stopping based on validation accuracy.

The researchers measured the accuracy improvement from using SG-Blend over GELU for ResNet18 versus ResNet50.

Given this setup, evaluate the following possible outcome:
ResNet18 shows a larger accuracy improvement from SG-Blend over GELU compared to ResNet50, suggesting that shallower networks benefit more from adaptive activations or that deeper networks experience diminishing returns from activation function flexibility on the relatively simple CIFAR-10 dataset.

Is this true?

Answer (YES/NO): NO